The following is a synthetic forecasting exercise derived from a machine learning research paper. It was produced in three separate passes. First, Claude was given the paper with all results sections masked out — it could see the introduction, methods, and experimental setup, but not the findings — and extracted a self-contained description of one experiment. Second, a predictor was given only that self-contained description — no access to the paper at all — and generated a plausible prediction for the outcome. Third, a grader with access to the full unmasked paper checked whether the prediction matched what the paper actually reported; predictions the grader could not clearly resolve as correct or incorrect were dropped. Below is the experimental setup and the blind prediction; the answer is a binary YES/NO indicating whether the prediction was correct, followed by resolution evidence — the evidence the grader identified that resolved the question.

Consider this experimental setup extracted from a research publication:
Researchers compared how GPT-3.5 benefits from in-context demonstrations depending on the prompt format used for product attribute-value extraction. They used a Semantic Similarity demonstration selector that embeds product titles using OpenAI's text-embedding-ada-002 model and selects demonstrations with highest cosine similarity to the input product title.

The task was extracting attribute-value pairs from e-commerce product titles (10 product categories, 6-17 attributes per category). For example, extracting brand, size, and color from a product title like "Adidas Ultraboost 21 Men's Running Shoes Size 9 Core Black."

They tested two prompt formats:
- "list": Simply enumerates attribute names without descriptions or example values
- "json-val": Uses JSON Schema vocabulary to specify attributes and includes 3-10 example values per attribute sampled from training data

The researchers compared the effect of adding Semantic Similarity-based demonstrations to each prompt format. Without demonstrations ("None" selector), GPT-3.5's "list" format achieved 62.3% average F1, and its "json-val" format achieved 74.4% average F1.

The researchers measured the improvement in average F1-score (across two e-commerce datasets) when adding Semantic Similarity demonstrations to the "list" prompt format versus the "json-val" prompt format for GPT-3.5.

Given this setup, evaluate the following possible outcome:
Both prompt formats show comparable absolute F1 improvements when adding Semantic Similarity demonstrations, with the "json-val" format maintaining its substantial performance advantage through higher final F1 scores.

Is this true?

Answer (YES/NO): NO